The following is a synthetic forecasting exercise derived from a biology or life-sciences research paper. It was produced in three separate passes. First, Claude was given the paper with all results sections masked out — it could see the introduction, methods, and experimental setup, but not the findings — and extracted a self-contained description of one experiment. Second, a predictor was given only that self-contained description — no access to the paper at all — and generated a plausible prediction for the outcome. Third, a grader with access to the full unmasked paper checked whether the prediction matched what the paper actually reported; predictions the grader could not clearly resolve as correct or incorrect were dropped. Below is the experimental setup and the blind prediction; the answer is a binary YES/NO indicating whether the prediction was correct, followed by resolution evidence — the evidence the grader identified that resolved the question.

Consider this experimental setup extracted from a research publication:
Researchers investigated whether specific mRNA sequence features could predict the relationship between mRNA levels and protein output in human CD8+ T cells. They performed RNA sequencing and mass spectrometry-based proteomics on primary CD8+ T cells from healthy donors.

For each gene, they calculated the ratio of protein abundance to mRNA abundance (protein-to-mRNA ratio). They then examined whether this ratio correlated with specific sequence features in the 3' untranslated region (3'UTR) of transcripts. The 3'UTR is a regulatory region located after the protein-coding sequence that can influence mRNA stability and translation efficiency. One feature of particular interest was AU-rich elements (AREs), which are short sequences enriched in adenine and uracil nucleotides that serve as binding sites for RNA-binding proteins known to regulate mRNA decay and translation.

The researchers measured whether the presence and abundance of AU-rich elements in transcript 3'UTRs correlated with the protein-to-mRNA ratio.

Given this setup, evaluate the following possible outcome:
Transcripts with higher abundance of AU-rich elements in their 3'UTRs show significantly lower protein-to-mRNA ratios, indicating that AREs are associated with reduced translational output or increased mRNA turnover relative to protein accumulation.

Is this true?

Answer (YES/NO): YES